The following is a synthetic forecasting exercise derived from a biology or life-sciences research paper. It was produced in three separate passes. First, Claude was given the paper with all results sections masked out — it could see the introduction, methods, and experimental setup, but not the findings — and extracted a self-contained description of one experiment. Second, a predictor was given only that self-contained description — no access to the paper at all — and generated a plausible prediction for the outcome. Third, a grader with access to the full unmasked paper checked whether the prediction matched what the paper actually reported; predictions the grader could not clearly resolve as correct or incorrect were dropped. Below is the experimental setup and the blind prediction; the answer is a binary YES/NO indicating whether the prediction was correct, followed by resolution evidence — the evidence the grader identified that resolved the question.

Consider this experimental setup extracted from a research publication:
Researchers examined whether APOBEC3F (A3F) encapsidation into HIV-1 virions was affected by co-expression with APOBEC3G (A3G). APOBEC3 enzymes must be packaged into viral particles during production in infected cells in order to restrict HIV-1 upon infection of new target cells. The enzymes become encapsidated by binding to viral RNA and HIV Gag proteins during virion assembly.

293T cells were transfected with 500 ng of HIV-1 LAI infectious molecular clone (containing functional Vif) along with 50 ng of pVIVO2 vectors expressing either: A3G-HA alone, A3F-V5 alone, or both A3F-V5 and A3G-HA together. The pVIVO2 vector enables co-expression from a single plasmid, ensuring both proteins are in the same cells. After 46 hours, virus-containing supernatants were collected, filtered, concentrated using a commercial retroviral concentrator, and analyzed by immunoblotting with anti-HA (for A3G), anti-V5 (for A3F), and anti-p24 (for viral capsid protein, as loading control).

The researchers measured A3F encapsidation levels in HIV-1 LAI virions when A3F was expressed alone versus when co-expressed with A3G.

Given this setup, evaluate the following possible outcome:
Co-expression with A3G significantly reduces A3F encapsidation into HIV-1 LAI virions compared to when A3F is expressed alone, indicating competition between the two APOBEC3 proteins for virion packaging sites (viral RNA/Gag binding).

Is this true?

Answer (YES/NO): NO